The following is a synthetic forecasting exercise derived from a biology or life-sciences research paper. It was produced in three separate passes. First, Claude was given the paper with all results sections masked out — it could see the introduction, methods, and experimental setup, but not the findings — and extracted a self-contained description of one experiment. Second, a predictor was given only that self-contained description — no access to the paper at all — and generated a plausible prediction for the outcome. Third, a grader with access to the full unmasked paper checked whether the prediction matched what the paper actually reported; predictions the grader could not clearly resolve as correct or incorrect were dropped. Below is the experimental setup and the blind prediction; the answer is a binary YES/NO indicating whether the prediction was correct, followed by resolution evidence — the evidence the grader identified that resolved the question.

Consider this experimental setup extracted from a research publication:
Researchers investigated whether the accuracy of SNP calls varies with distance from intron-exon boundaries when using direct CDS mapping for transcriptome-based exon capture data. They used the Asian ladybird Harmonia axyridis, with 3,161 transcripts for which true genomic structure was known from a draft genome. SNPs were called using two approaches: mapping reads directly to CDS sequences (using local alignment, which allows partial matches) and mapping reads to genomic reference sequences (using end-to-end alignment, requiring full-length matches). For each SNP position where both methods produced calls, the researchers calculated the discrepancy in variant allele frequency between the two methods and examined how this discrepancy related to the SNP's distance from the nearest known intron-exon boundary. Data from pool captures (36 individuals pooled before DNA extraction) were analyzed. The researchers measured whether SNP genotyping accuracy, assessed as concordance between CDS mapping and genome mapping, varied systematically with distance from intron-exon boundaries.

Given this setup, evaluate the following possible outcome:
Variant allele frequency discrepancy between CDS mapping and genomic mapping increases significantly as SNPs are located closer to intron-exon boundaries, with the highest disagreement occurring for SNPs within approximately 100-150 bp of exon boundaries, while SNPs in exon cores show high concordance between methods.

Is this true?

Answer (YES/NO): NO